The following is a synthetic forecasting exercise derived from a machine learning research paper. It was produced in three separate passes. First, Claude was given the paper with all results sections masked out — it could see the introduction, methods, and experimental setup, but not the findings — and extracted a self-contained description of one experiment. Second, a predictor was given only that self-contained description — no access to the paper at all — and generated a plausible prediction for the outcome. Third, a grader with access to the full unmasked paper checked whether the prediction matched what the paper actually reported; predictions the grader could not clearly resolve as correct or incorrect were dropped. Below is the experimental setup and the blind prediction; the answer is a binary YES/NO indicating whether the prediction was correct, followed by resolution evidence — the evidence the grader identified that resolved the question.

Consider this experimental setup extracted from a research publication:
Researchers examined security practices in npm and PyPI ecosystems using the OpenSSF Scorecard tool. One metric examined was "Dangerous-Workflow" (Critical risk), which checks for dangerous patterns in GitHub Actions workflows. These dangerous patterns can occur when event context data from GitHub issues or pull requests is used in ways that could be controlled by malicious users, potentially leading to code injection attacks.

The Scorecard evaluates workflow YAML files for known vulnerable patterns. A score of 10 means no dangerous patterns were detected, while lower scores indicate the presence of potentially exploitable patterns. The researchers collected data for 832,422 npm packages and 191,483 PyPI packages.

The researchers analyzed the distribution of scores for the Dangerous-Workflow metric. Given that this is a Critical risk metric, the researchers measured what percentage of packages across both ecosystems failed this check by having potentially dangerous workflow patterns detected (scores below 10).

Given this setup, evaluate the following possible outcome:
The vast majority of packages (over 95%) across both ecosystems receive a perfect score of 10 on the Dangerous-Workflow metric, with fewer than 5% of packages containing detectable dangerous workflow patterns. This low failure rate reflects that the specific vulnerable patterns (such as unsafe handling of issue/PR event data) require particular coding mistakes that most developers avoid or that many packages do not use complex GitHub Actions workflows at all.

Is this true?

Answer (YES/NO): YES